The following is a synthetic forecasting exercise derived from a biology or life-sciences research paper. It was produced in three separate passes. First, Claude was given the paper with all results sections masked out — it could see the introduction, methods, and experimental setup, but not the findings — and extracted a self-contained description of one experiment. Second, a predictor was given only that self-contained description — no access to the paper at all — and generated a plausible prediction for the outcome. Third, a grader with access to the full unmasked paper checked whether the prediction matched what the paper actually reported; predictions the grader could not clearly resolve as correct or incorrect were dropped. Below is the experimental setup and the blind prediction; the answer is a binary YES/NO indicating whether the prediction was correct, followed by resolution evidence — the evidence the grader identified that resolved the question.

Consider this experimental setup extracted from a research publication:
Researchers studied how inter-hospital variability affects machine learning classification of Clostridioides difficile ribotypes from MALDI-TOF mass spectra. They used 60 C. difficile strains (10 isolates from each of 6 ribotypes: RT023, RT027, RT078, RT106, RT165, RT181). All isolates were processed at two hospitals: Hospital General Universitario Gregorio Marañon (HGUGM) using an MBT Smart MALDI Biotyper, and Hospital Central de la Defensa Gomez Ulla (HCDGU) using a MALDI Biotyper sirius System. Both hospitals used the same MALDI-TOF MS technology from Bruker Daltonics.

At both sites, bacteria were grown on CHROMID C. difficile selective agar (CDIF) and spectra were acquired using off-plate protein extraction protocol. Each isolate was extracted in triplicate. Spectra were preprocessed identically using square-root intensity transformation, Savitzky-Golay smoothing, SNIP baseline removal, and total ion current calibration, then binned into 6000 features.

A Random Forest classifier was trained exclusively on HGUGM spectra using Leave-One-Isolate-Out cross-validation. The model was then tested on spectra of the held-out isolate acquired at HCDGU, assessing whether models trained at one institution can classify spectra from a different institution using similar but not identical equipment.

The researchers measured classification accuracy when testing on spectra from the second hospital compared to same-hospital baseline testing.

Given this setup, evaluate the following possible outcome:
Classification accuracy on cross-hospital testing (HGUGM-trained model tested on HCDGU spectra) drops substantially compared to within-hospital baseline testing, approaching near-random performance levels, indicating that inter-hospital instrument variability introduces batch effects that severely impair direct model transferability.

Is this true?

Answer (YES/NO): NO